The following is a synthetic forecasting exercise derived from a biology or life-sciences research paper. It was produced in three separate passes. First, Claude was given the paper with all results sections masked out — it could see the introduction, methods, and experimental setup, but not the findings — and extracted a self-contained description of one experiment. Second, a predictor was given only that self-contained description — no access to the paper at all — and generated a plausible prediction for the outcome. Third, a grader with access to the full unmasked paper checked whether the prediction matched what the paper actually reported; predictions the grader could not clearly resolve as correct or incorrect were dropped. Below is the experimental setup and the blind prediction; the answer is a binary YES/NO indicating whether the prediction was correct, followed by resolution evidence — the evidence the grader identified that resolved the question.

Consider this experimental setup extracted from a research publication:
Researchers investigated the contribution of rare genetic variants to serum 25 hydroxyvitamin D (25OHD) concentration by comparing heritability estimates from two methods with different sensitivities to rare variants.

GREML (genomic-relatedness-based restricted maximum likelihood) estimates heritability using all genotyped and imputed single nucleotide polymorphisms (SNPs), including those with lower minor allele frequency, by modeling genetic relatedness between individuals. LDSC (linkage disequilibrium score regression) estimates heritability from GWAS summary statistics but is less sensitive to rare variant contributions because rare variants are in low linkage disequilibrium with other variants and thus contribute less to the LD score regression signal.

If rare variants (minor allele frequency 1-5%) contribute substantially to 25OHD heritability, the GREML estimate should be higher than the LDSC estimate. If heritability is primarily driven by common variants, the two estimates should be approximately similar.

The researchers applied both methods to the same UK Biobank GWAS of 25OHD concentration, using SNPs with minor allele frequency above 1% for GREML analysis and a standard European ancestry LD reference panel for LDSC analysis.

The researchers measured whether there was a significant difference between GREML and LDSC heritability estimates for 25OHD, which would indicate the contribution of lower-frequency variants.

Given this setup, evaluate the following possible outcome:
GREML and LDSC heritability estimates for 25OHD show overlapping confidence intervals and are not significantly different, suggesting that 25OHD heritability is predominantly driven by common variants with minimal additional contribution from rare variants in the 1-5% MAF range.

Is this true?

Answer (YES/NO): YES